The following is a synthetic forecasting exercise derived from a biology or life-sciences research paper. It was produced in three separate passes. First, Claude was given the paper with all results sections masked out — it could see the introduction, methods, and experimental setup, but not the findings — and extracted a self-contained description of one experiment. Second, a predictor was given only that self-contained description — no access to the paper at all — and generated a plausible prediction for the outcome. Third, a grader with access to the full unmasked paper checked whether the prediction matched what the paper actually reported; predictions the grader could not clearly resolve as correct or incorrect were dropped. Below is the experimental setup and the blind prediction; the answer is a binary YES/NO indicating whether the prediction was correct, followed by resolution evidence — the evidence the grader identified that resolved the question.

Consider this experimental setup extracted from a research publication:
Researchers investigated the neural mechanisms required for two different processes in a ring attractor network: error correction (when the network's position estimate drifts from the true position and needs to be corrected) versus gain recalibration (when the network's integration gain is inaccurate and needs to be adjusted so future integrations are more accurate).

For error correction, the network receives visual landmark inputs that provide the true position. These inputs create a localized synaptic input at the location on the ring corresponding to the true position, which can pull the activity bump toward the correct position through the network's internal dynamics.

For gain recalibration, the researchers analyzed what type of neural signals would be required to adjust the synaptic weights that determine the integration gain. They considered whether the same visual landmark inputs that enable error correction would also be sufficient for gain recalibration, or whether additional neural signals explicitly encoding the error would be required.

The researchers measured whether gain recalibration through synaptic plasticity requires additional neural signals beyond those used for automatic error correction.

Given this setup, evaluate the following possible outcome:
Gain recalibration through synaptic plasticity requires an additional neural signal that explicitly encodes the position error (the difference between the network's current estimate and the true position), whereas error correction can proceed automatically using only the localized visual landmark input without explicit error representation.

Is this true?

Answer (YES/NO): YES